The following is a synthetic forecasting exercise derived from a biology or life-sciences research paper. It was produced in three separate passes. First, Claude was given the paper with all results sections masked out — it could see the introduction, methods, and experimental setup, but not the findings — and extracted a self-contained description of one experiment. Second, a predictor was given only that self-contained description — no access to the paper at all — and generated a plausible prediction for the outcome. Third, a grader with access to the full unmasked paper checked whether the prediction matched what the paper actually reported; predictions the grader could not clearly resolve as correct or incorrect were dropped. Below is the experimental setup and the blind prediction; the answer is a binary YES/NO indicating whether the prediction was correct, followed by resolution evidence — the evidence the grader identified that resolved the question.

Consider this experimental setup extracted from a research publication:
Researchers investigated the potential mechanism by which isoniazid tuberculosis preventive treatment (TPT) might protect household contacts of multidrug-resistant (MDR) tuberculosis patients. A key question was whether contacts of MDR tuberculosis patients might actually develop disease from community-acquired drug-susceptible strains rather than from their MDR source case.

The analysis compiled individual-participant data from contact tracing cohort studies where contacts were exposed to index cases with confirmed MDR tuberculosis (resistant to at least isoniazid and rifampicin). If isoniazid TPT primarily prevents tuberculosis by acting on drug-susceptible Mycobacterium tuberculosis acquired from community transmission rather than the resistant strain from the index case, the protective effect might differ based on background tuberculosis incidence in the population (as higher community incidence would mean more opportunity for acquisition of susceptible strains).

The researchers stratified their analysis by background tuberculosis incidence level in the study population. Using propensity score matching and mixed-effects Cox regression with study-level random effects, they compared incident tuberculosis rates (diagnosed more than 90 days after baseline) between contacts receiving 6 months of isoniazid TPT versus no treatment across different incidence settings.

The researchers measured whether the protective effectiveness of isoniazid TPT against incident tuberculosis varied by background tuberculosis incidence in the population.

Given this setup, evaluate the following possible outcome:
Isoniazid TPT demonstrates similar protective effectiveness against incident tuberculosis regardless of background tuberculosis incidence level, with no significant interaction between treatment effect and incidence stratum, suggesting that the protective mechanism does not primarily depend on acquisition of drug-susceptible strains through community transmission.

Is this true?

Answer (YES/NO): NO